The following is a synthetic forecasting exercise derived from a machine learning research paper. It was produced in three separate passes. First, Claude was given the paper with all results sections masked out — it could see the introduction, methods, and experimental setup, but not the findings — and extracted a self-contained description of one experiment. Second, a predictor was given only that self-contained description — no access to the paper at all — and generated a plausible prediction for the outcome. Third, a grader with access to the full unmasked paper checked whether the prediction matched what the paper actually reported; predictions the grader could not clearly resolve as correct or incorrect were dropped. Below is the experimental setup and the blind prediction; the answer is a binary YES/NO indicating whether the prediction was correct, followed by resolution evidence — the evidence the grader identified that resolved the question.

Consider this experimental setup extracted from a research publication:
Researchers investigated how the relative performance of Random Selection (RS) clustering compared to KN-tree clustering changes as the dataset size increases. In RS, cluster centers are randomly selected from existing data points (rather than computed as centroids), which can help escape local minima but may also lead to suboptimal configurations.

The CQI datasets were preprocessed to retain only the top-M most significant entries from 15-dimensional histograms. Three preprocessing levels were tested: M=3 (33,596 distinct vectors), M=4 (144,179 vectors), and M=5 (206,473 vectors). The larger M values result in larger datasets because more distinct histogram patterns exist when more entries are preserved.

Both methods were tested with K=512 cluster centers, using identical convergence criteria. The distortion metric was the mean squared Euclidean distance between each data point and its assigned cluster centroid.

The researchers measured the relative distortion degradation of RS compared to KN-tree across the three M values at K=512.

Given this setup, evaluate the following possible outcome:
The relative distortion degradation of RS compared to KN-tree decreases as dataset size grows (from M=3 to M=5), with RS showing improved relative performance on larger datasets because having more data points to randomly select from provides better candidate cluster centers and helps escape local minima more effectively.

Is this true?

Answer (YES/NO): YES